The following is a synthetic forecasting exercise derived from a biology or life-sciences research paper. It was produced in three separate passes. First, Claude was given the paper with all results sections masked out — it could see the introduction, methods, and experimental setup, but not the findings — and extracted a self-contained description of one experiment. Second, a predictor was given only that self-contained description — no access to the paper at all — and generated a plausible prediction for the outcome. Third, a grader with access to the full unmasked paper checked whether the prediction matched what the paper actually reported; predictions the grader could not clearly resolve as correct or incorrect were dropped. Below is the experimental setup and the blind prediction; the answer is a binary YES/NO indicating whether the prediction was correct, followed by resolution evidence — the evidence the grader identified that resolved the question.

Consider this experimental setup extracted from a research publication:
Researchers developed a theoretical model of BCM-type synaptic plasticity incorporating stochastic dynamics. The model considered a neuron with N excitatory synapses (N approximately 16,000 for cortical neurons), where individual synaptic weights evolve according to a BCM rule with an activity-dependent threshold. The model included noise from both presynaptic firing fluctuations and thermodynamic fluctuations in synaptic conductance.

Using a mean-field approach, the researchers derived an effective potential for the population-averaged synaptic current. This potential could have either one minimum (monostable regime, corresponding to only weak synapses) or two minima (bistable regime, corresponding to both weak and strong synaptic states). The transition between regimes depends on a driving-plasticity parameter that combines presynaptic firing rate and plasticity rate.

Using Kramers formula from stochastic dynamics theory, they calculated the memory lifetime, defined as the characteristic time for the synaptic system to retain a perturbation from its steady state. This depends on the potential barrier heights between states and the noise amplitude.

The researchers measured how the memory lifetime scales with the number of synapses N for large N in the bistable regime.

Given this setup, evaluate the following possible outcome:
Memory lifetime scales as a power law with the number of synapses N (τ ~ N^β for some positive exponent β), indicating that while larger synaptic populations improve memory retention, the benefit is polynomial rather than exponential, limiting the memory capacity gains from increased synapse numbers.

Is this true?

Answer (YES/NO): NO